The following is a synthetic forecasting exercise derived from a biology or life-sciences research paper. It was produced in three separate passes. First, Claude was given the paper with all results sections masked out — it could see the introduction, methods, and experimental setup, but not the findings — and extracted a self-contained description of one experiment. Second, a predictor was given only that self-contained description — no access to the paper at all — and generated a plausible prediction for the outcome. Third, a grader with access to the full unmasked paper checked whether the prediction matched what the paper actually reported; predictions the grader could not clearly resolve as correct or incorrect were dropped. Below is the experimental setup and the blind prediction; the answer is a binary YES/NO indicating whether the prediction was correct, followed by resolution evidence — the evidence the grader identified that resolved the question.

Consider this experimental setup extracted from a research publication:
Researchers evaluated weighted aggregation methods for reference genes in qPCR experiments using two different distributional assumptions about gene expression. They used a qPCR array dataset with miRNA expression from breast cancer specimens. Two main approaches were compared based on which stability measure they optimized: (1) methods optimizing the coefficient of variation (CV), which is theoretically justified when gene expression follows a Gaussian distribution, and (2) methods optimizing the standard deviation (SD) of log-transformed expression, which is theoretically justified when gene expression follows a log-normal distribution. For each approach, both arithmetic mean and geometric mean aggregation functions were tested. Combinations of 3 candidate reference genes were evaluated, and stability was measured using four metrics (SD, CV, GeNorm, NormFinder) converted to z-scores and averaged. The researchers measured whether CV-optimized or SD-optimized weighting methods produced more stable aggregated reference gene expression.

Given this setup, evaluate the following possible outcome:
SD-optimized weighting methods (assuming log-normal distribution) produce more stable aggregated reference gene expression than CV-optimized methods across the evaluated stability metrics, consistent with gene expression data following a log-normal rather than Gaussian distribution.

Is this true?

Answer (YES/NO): YES